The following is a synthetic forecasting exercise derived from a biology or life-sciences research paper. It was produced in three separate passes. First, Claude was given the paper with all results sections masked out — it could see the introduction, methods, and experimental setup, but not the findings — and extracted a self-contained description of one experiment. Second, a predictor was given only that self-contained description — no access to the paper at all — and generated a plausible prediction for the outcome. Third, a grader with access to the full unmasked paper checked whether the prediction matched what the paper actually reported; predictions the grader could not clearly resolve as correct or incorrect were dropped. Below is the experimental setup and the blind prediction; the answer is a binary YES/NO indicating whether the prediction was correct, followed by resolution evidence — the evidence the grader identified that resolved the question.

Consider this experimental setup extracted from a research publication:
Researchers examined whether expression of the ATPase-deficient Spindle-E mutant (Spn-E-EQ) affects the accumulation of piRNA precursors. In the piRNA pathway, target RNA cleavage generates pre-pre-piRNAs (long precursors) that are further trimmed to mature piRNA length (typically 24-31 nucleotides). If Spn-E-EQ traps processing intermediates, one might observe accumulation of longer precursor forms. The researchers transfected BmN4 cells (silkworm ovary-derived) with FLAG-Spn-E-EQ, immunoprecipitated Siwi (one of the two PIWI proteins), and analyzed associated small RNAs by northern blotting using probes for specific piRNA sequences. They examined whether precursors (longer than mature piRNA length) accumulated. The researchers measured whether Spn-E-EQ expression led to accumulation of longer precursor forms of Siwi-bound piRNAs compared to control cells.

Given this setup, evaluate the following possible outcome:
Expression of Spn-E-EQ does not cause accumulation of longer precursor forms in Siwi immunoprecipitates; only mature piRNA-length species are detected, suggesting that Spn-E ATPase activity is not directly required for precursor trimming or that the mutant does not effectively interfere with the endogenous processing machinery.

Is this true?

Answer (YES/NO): NO